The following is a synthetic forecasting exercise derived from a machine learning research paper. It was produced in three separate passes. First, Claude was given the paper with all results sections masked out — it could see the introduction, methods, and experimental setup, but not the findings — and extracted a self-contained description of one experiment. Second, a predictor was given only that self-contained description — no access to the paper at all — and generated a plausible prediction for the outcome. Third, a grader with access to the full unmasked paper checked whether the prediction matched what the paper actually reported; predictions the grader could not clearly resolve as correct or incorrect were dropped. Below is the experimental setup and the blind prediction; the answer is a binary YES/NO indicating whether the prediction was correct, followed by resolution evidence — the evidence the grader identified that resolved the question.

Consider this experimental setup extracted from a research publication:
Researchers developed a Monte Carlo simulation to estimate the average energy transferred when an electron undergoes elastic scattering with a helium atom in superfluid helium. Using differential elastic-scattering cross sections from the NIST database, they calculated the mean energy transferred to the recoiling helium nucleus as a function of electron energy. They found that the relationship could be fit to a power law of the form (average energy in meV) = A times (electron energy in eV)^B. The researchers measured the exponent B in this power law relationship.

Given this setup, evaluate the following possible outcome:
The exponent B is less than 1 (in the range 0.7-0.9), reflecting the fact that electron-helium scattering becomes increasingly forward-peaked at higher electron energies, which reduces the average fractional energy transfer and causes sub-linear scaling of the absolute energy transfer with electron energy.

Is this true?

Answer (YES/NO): NO